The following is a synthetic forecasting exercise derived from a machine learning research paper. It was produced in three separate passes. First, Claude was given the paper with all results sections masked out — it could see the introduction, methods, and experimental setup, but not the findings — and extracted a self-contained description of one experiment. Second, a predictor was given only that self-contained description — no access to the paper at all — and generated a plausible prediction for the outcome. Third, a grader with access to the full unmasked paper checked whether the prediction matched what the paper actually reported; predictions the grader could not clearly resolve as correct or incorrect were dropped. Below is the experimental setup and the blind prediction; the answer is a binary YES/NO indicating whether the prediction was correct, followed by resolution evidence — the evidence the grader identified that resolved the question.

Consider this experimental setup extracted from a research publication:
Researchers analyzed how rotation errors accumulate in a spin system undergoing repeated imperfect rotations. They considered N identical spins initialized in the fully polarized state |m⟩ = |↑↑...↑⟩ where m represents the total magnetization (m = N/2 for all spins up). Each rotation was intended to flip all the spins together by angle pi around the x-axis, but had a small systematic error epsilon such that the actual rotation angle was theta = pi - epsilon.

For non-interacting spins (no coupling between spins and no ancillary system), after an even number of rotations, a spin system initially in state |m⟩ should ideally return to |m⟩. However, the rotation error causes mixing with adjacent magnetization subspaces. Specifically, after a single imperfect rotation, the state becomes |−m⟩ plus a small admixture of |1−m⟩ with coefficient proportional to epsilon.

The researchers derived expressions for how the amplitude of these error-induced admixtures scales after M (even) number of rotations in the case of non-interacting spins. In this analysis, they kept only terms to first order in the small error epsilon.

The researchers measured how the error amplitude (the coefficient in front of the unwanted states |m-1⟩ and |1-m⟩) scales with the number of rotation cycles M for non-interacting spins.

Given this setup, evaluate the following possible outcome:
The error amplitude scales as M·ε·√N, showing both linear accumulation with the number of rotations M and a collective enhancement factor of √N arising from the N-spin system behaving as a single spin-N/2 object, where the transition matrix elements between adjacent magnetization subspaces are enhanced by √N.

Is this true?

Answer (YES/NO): NO